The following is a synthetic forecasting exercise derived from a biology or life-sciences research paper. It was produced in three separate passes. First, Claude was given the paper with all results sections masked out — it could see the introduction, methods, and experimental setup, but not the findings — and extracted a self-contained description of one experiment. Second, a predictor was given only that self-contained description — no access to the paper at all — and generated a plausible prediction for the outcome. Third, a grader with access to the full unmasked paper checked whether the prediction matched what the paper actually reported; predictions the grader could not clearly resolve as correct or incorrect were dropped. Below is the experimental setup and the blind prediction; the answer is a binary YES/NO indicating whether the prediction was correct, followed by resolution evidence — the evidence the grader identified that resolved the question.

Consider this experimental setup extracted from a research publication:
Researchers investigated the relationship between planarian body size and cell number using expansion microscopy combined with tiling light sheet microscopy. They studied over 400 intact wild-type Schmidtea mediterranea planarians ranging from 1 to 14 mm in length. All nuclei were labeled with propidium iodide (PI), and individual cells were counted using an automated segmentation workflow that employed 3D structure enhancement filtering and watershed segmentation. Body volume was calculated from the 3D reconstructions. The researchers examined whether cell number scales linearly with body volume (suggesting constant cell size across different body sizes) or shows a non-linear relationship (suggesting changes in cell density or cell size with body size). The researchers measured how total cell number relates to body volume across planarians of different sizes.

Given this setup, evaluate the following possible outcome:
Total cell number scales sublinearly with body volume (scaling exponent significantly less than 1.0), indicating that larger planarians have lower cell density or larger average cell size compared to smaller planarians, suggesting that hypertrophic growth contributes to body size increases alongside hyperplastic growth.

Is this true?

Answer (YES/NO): NO